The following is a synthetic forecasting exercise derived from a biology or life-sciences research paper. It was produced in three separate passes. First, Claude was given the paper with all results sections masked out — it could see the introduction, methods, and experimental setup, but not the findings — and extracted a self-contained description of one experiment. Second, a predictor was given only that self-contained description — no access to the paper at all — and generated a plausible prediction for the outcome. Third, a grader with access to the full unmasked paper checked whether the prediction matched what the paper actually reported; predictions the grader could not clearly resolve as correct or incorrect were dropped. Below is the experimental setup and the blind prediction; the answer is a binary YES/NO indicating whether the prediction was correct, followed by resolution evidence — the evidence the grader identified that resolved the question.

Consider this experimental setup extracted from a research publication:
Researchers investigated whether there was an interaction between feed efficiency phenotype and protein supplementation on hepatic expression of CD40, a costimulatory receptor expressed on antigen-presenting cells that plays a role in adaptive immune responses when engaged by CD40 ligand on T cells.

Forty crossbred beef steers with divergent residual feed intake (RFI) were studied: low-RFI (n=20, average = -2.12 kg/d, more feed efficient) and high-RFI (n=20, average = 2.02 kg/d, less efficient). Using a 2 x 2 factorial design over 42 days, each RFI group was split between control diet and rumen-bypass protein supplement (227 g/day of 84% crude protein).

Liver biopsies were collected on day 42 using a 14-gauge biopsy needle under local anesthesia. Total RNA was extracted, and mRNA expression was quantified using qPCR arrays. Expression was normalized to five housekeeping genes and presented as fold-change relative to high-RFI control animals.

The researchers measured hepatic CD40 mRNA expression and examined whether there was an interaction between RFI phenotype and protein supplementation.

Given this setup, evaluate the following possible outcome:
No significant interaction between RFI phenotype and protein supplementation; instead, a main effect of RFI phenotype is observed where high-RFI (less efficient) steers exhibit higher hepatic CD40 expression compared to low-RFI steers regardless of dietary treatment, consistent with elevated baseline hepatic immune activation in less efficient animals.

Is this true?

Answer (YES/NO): NO